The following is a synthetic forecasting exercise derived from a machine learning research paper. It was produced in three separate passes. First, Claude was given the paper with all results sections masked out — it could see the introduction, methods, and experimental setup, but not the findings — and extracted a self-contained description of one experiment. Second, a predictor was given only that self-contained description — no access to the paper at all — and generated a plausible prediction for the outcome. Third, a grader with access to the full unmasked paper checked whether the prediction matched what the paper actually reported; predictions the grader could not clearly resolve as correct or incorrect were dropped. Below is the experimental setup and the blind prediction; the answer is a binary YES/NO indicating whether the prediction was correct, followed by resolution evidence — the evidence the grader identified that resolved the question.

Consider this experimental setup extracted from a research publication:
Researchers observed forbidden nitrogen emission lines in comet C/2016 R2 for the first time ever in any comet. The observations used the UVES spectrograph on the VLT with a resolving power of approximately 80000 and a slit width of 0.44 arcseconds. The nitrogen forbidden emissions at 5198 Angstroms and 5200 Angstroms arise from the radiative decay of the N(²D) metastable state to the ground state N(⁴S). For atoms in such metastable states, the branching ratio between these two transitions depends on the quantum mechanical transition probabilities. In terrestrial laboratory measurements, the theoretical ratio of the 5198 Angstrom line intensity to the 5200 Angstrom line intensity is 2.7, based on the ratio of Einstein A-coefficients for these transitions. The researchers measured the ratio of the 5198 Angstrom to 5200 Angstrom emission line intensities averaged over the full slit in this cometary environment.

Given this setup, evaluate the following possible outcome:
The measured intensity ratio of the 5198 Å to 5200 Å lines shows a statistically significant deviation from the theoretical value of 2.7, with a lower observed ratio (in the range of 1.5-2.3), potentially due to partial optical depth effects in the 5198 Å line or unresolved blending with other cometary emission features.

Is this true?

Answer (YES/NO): NO